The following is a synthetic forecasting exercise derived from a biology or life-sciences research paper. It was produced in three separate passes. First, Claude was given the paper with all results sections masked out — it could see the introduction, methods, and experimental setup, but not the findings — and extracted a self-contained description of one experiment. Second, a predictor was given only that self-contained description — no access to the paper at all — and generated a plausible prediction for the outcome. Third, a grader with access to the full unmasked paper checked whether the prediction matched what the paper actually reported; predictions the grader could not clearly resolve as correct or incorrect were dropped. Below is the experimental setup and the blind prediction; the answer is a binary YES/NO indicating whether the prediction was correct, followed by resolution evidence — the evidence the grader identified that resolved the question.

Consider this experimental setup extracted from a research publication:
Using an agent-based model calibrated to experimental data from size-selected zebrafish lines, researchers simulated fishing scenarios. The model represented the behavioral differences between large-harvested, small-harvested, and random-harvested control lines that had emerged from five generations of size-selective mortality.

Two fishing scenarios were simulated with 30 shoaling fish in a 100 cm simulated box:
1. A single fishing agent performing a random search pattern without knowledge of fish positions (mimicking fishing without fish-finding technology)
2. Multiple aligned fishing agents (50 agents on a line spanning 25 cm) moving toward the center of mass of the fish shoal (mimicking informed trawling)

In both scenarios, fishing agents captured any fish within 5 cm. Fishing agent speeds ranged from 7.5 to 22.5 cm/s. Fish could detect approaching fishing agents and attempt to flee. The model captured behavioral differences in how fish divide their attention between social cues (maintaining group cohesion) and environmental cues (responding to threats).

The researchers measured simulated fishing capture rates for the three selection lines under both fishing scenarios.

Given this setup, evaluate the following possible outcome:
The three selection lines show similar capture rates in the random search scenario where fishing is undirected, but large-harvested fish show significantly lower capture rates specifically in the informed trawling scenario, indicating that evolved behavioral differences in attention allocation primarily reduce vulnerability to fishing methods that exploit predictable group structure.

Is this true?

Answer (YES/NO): NO